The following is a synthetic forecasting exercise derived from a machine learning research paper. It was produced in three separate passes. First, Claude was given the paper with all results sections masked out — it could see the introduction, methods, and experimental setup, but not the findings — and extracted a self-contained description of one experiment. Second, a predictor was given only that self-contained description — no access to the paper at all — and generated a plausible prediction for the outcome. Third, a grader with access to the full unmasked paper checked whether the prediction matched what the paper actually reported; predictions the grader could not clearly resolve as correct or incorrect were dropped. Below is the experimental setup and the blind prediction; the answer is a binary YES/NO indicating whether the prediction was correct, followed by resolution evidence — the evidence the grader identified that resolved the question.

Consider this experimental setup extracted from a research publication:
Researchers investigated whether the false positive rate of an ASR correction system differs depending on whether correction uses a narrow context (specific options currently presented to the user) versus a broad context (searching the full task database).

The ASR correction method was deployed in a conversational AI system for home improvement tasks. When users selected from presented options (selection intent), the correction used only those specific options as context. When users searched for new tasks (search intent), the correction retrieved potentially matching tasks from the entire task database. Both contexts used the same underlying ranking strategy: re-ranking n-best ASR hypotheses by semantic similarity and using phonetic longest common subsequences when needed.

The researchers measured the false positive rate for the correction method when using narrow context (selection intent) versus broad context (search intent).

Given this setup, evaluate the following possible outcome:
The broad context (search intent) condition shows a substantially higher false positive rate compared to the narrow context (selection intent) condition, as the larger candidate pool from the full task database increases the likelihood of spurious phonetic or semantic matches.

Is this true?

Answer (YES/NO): YES